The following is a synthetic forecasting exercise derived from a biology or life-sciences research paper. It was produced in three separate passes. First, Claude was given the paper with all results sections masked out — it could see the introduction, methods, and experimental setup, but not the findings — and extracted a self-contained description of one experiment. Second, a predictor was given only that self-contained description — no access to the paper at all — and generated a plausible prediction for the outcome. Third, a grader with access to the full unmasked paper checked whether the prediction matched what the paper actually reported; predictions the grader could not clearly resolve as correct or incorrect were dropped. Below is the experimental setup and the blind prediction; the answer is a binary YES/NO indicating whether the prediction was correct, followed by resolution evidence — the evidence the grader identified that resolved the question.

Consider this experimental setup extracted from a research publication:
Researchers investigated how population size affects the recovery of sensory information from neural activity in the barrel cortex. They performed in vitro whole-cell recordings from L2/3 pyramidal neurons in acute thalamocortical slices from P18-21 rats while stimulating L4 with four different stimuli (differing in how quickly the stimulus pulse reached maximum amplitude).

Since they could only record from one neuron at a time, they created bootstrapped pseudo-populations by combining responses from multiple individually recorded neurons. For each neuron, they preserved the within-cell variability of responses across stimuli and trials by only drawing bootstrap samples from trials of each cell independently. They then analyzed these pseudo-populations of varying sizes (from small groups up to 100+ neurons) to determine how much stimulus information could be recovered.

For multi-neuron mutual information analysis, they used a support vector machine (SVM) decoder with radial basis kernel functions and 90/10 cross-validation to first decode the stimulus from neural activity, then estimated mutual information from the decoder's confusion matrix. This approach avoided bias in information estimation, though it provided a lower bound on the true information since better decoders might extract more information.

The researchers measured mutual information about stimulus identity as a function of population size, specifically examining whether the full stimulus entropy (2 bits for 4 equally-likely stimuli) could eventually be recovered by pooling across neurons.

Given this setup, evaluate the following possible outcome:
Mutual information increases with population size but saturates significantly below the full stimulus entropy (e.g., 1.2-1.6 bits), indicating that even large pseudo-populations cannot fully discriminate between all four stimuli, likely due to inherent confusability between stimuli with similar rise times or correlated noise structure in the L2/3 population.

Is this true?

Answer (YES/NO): NO